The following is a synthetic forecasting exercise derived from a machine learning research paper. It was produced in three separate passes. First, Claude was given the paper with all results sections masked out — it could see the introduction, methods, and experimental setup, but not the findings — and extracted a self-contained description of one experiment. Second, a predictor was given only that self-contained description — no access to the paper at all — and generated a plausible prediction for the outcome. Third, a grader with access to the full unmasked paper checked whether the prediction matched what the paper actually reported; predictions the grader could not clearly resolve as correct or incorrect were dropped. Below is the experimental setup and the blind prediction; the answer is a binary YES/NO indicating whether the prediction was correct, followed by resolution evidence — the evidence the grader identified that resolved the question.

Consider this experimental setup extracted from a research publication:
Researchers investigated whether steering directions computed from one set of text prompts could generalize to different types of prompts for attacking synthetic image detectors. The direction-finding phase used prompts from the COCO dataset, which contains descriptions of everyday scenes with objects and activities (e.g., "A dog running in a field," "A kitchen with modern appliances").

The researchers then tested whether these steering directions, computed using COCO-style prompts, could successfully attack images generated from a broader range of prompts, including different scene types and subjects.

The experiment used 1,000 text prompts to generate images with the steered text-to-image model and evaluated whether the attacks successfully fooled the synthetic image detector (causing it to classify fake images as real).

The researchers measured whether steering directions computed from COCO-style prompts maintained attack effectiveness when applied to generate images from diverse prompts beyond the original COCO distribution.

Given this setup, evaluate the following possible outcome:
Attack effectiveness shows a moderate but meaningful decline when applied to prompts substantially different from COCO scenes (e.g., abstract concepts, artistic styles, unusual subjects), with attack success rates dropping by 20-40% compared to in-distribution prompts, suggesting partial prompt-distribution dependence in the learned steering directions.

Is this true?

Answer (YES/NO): NO